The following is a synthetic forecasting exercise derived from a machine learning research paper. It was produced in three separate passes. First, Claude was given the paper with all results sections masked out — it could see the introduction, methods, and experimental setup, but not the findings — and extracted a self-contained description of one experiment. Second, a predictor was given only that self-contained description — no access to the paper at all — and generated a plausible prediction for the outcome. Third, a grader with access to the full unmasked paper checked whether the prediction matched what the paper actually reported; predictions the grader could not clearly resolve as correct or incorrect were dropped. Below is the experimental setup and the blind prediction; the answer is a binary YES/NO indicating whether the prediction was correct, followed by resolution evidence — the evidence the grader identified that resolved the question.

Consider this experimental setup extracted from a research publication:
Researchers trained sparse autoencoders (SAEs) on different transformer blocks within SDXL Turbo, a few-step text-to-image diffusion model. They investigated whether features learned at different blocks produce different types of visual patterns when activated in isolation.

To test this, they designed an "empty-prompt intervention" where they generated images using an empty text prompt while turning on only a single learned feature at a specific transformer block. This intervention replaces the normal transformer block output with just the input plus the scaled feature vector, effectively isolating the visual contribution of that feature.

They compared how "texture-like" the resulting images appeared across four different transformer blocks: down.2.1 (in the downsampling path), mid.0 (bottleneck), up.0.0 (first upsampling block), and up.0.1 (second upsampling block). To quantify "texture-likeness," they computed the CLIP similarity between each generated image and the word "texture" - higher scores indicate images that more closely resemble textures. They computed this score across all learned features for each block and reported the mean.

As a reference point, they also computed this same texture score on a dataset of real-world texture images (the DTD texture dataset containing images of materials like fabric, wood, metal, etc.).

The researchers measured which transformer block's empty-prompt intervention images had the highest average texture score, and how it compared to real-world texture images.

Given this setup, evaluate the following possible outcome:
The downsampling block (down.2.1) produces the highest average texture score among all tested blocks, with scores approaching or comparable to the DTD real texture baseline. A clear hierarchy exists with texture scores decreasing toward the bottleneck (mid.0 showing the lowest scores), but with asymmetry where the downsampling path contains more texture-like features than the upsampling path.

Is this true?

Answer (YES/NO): NO